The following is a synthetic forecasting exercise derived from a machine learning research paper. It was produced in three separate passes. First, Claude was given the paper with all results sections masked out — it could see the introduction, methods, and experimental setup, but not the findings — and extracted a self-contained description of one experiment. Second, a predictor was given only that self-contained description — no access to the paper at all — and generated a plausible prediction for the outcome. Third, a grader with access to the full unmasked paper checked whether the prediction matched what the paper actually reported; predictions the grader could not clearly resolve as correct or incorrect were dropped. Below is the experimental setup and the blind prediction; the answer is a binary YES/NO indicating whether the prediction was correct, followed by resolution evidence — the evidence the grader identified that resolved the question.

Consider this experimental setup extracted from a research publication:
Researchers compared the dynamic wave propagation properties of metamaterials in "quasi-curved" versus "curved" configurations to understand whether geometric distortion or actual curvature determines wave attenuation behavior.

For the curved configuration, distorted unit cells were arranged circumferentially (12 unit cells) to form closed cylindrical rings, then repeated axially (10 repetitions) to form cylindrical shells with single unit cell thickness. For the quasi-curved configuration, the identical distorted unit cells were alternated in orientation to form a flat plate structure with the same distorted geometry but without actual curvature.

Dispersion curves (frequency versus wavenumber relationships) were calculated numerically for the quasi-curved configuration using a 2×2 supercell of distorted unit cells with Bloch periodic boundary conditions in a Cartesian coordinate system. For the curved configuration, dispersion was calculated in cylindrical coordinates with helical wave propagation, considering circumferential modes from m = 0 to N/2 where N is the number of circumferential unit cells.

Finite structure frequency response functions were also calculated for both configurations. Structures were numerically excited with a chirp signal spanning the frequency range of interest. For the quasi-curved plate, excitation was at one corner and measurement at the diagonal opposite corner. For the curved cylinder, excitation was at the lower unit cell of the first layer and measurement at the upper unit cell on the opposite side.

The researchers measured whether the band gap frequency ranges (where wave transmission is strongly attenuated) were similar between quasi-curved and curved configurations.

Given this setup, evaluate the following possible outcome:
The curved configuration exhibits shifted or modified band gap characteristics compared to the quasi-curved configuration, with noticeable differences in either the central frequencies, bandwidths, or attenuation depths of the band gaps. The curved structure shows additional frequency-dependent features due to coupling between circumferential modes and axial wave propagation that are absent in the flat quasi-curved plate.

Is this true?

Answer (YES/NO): NO